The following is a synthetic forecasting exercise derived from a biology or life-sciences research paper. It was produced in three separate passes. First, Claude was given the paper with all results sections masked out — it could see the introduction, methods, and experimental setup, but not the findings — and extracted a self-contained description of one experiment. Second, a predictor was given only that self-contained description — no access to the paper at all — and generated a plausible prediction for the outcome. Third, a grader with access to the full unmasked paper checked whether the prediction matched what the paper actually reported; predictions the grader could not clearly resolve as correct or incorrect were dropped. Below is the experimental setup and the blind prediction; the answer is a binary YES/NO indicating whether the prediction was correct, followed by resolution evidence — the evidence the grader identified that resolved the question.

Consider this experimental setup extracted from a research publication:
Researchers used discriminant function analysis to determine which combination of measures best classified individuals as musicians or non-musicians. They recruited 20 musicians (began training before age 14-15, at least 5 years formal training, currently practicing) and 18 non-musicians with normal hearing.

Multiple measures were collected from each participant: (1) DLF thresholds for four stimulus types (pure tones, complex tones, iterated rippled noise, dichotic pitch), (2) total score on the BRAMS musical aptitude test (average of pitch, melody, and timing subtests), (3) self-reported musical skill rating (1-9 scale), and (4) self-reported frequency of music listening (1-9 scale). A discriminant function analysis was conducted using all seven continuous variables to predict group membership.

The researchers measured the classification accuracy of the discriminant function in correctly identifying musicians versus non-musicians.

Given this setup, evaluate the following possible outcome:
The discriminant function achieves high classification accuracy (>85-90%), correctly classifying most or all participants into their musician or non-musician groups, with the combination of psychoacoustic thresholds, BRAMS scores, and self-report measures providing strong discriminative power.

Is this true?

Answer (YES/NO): YES